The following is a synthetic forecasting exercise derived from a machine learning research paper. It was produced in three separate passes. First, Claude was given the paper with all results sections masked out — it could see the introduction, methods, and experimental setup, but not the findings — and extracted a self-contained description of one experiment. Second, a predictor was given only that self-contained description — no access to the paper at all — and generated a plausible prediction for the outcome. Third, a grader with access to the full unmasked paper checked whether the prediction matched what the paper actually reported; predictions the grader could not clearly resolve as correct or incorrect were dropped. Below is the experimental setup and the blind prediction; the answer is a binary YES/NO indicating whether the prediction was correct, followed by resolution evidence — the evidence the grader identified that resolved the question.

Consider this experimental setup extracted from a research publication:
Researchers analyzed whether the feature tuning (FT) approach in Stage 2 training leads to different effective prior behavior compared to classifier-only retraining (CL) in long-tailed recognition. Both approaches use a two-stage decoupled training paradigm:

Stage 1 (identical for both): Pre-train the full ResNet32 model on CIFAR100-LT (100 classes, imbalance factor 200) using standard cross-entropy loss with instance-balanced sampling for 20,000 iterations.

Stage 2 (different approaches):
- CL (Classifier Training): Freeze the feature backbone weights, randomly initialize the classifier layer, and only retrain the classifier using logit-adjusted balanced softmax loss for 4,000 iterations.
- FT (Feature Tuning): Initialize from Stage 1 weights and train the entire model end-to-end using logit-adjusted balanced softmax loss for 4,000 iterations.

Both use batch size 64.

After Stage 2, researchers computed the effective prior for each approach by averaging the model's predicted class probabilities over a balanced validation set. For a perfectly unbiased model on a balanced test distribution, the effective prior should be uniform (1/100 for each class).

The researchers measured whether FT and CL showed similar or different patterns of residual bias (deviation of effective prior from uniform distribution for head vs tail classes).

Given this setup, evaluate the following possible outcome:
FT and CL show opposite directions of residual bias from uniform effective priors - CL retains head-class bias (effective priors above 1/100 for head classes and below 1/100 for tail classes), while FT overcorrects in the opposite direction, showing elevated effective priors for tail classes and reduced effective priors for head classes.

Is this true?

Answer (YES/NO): NO